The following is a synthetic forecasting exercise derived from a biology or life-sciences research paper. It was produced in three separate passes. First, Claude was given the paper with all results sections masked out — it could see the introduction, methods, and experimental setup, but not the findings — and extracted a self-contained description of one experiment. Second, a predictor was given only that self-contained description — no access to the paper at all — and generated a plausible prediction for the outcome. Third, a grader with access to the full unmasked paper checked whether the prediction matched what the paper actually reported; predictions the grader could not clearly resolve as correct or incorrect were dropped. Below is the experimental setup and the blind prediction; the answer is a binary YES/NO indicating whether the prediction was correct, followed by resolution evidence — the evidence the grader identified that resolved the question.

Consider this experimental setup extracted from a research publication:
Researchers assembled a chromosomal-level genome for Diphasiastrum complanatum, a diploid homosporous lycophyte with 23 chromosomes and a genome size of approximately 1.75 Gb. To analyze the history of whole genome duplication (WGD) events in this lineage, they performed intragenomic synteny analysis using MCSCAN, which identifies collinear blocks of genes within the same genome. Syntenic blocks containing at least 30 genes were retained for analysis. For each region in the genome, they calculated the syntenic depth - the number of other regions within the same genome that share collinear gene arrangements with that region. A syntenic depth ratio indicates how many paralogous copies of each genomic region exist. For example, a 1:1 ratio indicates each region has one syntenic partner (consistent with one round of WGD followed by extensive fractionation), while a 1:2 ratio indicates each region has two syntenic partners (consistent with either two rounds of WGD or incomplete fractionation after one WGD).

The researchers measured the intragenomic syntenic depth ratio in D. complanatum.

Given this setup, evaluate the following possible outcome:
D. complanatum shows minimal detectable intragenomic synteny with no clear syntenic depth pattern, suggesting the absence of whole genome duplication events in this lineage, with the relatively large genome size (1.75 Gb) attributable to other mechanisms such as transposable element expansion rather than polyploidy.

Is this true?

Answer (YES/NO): NO